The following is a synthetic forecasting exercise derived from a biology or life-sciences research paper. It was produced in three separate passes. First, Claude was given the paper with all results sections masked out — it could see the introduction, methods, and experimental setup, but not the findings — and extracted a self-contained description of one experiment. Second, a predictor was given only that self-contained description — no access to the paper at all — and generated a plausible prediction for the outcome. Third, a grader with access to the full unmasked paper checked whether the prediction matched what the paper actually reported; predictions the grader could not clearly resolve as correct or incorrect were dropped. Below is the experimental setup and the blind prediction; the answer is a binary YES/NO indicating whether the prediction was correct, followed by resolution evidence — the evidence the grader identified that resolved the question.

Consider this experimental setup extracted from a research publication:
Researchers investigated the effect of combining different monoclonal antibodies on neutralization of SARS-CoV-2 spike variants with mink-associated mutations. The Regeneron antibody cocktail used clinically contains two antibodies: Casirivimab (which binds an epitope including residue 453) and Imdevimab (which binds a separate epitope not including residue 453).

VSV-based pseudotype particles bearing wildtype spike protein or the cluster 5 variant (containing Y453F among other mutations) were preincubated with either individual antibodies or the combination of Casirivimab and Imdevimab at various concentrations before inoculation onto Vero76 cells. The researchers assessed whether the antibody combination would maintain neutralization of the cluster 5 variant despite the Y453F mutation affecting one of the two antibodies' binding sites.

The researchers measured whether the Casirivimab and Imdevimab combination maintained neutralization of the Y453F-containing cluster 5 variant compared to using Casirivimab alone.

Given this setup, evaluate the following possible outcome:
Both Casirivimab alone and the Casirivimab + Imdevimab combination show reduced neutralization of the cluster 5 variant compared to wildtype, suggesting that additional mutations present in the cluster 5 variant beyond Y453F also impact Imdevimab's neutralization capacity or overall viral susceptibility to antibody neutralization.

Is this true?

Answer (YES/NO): NO